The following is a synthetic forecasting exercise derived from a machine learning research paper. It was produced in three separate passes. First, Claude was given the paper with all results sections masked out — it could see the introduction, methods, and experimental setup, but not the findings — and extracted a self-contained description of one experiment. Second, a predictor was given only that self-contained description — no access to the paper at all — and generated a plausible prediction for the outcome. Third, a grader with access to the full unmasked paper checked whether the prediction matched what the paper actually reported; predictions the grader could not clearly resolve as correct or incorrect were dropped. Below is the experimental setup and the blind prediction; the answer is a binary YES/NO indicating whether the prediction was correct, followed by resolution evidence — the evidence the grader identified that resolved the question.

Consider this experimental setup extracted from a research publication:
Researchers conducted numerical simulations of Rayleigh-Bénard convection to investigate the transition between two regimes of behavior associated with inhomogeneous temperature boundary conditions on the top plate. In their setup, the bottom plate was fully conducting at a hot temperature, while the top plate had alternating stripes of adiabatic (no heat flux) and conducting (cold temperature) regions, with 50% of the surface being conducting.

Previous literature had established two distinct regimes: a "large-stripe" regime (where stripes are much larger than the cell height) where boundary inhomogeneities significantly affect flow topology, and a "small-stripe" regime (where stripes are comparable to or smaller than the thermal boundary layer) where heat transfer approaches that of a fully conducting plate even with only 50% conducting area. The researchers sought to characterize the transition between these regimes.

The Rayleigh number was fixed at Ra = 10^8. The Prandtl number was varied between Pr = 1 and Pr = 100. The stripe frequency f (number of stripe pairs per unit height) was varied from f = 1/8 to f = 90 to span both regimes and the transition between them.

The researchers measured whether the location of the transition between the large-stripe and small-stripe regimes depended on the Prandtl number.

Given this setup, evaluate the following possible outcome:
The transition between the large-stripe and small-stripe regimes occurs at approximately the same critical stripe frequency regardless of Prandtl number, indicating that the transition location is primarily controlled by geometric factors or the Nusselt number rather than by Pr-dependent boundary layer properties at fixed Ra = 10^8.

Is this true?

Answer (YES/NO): YES